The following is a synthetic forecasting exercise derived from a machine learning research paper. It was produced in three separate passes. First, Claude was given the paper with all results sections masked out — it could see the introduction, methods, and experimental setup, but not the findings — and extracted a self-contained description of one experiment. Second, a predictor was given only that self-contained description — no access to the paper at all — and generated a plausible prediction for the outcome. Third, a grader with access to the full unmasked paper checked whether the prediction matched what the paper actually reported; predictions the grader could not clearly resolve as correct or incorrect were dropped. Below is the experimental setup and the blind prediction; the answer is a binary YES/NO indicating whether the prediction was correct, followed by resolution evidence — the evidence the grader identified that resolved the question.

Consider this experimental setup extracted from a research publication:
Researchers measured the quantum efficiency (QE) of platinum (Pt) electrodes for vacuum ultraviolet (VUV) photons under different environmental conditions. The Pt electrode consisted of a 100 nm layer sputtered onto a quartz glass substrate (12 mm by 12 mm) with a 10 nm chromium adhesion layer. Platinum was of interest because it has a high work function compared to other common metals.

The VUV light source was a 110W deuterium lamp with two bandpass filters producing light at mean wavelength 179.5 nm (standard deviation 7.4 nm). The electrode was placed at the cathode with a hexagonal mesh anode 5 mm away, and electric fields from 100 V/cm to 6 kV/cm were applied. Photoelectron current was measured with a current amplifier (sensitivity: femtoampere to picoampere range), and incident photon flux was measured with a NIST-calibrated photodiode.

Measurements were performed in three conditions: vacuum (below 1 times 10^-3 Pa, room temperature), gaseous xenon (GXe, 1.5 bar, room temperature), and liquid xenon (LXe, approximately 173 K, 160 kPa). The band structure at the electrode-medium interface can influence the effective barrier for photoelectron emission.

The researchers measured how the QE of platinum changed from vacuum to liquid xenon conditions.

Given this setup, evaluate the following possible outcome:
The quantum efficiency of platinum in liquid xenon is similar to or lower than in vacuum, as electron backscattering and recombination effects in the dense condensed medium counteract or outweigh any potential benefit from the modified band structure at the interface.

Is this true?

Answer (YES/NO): YES